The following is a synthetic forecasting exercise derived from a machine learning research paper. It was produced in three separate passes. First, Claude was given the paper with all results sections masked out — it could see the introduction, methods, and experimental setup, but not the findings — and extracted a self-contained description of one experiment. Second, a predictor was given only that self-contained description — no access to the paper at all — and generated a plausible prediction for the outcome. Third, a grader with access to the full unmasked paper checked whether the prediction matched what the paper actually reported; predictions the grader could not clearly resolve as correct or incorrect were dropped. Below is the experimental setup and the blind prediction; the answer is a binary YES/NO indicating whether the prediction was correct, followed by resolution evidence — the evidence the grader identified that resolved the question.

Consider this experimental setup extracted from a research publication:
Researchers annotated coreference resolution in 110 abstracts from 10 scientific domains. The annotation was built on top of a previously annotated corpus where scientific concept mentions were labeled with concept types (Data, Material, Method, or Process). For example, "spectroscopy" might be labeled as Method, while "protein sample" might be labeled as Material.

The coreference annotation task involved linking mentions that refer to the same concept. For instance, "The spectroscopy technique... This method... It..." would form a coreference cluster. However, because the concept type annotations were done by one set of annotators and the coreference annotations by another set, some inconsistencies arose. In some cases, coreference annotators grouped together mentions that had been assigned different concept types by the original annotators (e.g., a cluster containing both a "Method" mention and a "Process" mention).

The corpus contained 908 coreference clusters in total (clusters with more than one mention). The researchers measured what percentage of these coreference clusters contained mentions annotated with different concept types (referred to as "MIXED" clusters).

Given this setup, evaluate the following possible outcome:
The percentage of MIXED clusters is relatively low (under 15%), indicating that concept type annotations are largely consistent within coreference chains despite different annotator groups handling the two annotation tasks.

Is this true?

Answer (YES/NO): YES